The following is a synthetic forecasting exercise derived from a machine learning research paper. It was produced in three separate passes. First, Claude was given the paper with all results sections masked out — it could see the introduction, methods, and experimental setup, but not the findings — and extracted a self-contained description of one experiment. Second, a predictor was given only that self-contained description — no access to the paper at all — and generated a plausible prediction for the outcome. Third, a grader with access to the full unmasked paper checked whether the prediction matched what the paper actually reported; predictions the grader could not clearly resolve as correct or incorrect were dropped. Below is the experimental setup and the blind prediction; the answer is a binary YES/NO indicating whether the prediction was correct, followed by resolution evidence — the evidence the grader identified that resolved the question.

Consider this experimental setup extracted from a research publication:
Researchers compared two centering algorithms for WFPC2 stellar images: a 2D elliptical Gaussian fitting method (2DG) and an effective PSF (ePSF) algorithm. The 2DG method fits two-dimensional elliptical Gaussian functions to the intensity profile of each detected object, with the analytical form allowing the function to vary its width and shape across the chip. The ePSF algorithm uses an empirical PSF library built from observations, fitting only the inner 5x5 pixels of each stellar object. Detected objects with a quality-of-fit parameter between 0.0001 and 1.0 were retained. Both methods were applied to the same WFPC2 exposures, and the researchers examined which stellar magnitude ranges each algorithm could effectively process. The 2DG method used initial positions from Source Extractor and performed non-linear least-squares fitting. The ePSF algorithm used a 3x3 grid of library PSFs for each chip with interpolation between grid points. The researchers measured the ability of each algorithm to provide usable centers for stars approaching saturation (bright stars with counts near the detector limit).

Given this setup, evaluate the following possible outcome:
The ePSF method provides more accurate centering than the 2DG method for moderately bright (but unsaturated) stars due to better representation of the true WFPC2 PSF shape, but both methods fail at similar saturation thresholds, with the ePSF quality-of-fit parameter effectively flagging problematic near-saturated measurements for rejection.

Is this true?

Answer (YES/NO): NO